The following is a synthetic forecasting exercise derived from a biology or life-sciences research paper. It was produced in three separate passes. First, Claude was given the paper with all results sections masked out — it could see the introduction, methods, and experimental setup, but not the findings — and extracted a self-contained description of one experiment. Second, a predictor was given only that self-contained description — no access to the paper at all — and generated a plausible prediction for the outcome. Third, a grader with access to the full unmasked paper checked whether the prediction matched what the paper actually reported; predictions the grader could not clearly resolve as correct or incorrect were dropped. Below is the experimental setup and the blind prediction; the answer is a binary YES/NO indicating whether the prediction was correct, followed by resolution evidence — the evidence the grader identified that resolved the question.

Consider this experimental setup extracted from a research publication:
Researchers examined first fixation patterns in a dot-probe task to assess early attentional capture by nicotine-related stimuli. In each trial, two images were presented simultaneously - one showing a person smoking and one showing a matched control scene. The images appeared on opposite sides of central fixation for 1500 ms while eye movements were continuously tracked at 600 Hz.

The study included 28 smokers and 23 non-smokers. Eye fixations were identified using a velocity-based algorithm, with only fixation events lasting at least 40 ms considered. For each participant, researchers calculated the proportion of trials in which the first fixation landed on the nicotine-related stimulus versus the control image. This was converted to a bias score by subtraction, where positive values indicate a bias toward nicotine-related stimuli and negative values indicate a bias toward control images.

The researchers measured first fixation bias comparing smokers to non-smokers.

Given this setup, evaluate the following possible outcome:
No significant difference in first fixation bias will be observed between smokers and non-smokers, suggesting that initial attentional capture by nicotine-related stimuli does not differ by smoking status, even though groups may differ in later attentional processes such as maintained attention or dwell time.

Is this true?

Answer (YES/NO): YES